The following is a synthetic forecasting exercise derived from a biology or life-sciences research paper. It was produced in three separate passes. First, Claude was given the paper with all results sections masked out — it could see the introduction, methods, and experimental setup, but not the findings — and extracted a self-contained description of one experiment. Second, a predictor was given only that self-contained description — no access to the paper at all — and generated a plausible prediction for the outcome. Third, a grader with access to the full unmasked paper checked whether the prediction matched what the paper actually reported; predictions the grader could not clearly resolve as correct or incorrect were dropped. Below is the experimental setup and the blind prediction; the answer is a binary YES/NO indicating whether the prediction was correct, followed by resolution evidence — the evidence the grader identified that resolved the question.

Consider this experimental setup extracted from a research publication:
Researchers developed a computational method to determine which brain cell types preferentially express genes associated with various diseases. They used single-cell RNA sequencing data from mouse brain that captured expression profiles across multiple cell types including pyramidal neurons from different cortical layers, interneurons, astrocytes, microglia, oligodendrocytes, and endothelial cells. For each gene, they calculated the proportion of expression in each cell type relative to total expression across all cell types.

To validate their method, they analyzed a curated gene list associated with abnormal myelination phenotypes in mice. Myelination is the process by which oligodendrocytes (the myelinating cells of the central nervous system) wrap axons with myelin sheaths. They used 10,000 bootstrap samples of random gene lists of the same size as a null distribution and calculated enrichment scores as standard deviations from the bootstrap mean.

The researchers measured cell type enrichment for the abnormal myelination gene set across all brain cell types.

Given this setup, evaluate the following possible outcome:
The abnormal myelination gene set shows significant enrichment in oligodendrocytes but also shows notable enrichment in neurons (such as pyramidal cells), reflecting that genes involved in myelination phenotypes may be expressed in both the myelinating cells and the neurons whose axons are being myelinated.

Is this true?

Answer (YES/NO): NO